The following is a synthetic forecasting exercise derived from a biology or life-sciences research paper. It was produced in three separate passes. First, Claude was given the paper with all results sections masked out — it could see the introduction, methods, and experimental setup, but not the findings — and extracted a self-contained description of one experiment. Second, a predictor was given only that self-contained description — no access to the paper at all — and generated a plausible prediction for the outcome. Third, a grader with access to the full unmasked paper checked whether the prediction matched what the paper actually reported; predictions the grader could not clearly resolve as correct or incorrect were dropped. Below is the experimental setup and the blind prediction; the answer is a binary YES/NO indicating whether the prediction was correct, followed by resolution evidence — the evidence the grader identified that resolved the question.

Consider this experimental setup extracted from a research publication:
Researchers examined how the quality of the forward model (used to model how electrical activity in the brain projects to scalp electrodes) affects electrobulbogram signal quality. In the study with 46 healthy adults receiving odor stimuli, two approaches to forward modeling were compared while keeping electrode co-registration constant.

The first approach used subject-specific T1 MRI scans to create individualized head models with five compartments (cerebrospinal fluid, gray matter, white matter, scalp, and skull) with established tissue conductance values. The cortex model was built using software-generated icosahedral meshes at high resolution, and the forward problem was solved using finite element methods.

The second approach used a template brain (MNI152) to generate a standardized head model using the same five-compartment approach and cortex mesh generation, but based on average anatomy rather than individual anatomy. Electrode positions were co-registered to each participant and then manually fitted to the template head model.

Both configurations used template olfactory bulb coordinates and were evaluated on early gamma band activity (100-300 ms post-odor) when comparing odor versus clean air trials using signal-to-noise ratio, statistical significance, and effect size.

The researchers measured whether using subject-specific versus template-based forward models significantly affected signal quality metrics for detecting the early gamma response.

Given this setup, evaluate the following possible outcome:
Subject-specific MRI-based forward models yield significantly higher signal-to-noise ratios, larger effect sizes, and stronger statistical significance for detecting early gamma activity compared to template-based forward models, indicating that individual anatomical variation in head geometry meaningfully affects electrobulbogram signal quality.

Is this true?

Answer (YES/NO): YES